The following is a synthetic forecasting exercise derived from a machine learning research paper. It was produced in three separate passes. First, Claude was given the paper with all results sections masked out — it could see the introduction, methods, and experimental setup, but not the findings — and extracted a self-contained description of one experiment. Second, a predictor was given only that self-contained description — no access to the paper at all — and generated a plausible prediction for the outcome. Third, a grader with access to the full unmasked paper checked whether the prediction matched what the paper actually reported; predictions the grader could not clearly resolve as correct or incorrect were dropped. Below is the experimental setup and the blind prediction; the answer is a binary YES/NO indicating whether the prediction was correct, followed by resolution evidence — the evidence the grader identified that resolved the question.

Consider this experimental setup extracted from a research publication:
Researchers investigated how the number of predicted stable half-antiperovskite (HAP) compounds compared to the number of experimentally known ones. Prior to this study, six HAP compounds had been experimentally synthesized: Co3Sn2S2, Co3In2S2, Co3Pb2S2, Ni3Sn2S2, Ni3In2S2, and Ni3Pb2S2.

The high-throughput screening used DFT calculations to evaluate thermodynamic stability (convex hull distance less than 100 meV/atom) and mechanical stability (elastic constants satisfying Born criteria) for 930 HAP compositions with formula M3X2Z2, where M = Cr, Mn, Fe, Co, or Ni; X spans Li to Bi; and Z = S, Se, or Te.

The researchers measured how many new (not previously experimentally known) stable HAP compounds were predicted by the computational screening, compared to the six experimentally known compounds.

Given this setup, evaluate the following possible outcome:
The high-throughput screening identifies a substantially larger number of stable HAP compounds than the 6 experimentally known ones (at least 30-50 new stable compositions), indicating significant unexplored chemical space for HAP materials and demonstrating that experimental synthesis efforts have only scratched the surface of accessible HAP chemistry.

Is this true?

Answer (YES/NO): YES